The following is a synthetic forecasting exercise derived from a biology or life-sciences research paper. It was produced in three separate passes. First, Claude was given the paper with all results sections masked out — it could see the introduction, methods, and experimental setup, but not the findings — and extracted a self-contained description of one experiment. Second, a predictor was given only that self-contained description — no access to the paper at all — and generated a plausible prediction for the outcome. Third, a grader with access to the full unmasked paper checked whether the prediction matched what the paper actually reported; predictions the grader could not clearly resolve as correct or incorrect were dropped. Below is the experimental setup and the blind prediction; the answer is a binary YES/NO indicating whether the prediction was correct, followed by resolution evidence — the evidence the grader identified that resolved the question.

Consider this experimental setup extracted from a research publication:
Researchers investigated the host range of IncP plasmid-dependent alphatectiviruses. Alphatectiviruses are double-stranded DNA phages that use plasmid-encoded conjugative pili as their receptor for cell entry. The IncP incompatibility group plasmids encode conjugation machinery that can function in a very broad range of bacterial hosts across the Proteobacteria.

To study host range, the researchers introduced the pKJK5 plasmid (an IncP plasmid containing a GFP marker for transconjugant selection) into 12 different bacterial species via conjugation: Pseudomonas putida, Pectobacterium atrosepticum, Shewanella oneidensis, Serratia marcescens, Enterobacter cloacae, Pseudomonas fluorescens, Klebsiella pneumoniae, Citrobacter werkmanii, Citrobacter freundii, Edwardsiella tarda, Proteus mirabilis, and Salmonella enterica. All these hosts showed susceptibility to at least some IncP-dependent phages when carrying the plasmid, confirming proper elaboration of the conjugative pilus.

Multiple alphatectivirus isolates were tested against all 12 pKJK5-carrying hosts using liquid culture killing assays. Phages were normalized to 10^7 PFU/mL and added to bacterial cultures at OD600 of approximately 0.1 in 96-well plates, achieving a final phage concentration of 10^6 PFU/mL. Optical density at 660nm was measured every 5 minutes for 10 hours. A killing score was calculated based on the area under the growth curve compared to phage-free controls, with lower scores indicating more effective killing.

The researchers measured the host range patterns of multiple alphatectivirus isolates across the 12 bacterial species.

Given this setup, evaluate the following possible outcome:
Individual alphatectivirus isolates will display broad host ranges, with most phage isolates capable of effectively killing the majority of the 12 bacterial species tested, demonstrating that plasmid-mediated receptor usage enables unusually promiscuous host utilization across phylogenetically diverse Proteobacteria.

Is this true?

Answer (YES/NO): NO